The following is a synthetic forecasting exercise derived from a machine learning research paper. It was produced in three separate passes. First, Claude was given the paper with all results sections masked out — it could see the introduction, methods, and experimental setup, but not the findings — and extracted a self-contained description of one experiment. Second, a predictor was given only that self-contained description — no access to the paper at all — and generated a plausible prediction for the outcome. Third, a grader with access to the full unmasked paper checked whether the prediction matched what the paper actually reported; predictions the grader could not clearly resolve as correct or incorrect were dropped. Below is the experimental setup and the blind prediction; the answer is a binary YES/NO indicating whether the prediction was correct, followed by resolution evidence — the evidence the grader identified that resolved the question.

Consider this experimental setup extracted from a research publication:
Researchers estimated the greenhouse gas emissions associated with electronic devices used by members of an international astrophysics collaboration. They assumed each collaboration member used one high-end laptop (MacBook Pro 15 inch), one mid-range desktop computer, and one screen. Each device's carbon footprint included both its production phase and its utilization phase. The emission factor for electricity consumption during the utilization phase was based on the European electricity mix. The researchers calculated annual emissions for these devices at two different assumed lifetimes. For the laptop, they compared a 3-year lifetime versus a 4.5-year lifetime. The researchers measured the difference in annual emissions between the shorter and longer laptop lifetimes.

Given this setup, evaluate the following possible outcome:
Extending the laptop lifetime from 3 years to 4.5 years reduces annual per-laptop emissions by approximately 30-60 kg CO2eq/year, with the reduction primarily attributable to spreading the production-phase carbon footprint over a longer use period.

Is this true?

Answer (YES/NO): YES